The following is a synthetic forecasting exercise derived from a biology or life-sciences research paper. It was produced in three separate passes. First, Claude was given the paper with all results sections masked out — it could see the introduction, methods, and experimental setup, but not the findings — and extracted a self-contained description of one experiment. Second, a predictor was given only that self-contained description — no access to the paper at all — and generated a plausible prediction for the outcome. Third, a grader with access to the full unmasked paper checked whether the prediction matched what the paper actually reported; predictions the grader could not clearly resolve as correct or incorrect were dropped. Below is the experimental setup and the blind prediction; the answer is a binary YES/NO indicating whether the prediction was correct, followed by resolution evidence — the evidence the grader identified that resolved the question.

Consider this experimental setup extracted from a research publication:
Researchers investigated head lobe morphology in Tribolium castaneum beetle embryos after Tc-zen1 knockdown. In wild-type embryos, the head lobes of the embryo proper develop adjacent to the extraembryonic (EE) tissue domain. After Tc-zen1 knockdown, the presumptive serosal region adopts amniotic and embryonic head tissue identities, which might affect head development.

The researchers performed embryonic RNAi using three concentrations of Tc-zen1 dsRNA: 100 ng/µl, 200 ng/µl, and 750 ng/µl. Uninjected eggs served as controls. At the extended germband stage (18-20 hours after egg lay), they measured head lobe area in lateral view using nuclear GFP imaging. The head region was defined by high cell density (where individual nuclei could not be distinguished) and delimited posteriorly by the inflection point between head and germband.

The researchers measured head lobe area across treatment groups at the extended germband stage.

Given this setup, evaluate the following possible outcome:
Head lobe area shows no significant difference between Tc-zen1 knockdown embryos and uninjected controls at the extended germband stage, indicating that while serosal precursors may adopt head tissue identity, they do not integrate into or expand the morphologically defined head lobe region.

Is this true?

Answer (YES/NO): NO